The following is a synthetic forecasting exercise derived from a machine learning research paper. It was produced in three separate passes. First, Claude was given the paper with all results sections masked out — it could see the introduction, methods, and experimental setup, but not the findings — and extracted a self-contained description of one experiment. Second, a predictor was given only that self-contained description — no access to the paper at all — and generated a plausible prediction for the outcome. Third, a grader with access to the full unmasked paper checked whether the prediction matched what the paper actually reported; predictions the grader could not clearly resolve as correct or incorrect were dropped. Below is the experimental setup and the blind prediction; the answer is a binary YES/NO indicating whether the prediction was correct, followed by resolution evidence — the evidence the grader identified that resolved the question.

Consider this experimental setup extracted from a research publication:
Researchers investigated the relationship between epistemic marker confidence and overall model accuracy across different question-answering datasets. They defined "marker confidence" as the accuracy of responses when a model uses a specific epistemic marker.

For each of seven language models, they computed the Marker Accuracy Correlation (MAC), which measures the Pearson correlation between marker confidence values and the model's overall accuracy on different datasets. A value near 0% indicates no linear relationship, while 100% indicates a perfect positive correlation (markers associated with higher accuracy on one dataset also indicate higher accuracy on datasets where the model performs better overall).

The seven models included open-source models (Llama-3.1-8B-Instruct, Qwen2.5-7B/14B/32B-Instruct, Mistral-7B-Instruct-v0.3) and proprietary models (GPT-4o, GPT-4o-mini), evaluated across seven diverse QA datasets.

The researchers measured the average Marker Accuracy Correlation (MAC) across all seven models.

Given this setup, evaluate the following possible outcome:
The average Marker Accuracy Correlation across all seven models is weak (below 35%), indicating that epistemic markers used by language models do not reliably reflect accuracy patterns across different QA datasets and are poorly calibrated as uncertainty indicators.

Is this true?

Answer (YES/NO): NO